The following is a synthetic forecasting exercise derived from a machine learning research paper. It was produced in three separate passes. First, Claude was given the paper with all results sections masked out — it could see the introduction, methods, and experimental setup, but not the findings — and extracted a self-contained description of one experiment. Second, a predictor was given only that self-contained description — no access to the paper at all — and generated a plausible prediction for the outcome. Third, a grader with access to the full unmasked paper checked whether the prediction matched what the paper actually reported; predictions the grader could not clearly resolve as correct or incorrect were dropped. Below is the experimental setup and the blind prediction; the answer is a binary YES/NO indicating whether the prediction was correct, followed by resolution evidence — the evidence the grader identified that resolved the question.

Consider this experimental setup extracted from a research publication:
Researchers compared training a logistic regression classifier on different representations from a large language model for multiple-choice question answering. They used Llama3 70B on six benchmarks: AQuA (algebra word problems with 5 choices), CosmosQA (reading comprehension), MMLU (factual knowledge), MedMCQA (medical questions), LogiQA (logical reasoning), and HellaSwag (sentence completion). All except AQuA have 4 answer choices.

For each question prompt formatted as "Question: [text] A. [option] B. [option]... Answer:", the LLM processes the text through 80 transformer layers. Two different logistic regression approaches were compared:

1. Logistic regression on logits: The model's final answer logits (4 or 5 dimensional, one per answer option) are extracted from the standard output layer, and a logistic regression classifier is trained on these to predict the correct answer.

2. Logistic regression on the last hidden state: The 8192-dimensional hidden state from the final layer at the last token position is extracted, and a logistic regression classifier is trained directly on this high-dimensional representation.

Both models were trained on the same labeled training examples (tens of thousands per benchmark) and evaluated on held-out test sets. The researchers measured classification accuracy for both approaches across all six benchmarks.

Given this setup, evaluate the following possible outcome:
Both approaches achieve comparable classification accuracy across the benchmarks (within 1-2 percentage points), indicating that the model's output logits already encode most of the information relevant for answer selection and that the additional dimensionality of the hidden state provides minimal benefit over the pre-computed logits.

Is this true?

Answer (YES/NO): NO